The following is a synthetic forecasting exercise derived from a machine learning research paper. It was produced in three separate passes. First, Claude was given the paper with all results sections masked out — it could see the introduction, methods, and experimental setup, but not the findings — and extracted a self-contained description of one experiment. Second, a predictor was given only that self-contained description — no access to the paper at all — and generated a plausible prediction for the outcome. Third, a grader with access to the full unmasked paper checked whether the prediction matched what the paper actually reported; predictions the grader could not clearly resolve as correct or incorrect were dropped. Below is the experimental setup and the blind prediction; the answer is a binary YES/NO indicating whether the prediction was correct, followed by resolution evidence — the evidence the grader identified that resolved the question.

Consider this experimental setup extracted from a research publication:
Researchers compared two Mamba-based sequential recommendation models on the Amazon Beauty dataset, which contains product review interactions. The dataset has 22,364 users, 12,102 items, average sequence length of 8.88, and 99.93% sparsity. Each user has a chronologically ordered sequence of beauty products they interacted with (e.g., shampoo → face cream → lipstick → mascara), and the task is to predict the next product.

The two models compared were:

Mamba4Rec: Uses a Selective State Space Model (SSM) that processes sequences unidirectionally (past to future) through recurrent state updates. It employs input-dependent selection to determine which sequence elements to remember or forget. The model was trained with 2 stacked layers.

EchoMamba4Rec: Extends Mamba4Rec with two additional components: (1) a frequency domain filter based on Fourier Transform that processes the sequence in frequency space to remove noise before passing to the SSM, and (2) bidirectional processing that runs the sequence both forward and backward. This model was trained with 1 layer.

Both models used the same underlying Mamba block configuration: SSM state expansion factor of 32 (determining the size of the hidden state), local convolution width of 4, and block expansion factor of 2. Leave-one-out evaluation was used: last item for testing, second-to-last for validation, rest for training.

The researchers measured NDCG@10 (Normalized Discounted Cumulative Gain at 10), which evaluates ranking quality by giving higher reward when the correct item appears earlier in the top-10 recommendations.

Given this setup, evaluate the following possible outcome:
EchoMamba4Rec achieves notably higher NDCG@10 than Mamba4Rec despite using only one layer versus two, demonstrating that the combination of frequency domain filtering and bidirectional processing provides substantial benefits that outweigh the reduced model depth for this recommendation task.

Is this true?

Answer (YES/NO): YES